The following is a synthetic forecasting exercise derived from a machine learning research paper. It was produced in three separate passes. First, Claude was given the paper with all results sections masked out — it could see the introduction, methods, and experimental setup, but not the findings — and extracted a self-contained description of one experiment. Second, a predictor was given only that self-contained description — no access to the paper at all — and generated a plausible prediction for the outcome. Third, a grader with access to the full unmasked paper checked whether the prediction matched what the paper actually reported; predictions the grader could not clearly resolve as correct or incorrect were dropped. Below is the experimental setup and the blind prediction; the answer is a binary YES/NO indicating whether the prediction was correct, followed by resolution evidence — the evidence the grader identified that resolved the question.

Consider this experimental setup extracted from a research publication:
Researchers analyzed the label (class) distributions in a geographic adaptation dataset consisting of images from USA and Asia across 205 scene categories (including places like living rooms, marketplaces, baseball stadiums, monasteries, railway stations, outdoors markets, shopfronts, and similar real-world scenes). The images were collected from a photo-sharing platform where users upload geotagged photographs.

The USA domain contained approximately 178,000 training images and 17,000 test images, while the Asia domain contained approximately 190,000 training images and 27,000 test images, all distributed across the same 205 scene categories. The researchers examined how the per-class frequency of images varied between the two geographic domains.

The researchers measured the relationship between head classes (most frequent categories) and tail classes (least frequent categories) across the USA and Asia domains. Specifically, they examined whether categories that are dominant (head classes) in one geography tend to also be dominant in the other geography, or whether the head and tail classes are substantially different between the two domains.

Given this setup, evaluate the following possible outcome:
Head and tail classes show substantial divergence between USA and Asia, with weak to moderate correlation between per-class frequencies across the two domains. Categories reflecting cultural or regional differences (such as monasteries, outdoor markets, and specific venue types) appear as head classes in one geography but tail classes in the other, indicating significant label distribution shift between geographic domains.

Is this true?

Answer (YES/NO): YES